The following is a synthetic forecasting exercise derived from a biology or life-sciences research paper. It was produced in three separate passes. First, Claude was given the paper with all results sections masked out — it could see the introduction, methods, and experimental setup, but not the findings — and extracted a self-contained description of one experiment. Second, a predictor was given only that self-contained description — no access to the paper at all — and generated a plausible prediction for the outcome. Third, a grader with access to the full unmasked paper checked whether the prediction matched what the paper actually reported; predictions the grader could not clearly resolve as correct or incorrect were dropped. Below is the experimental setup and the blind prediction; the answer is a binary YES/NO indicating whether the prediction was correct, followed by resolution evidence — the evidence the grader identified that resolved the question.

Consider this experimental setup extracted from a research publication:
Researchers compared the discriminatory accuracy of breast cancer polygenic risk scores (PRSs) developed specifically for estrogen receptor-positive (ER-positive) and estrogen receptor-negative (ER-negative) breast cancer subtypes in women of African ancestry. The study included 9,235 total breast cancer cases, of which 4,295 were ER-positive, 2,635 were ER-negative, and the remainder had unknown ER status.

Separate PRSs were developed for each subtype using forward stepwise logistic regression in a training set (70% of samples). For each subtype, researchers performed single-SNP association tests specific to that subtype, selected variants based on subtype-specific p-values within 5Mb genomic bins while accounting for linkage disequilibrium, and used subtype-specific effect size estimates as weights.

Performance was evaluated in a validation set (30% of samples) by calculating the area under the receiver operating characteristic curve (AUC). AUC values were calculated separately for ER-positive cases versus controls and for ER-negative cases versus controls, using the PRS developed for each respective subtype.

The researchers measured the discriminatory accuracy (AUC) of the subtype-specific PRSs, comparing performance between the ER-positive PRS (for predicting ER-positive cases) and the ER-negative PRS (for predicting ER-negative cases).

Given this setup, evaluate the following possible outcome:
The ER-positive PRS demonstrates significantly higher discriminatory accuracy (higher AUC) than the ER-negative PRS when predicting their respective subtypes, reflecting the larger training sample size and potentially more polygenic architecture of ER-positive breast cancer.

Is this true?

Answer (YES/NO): NO